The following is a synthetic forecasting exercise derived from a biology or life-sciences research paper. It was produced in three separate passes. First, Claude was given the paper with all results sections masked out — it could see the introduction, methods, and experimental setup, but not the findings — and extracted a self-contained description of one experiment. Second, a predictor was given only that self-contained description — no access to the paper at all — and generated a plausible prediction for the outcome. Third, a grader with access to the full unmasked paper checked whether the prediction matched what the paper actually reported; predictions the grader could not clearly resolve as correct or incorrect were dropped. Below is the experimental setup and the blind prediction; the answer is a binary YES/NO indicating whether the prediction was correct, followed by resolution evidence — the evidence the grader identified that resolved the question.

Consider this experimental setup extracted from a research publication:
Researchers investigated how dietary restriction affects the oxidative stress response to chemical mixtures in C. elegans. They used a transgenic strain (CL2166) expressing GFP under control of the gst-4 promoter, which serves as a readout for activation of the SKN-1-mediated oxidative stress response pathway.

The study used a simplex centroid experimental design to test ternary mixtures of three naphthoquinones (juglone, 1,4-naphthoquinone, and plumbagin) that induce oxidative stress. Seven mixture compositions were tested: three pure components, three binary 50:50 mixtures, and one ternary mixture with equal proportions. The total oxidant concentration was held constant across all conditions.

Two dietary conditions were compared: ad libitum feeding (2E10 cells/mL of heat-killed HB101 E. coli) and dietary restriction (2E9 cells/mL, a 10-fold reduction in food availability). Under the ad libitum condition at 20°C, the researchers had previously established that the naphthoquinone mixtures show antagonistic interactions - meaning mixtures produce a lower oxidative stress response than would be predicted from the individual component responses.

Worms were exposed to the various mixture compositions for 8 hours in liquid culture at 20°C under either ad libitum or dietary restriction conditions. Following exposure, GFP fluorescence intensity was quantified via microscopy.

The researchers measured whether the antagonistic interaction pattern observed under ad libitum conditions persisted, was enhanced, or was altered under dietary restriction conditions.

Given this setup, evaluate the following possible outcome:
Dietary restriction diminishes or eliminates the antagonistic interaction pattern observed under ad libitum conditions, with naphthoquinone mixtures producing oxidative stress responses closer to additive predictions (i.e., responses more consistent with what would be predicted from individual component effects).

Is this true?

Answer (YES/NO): YES